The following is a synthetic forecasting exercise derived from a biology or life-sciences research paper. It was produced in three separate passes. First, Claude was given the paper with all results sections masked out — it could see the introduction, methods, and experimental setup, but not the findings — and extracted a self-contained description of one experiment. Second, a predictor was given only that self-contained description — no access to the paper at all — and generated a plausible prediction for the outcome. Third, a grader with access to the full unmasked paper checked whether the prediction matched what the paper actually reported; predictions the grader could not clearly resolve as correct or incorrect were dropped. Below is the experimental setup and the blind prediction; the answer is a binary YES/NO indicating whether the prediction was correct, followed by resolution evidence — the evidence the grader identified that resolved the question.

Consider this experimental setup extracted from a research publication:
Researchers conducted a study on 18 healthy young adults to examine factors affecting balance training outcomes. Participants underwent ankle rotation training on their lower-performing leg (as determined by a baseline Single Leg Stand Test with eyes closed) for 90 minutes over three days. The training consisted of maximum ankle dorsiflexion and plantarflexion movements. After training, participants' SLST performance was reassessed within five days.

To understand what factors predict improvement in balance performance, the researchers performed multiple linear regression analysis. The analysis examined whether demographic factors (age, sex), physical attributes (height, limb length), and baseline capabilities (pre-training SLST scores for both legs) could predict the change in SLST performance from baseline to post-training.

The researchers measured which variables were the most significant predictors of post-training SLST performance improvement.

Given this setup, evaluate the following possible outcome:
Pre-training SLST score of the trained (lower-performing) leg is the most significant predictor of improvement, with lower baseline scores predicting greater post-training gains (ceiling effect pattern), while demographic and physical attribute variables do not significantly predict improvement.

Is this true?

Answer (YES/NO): NO